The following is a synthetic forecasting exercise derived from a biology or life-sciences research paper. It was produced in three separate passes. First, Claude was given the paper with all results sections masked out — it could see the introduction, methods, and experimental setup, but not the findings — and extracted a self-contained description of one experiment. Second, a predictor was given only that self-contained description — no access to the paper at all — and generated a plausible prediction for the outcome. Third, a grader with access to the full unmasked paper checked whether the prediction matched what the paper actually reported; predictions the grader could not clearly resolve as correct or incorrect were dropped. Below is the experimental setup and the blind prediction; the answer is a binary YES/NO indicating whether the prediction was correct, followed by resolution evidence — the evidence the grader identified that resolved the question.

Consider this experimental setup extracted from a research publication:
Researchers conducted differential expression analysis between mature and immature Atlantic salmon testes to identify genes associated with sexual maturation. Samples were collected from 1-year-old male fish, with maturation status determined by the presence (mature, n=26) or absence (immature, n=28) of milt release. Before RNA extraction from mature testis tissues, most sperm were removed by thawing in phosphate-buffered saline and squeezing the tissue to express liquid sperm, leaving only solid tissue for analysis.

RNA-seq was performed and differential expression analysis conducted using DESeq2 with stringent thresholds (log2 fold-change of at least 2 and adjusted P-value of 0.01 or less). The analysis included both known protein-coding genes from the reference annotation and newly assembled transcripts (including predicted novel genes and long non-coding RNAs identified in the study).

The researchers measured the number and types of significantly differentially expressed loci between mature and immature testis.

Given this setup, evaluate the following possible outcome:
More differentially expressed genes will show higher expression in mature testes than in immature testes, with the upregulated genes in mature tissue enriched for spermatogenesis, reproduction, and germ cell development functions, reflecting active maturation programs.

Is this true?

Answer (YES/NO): NO